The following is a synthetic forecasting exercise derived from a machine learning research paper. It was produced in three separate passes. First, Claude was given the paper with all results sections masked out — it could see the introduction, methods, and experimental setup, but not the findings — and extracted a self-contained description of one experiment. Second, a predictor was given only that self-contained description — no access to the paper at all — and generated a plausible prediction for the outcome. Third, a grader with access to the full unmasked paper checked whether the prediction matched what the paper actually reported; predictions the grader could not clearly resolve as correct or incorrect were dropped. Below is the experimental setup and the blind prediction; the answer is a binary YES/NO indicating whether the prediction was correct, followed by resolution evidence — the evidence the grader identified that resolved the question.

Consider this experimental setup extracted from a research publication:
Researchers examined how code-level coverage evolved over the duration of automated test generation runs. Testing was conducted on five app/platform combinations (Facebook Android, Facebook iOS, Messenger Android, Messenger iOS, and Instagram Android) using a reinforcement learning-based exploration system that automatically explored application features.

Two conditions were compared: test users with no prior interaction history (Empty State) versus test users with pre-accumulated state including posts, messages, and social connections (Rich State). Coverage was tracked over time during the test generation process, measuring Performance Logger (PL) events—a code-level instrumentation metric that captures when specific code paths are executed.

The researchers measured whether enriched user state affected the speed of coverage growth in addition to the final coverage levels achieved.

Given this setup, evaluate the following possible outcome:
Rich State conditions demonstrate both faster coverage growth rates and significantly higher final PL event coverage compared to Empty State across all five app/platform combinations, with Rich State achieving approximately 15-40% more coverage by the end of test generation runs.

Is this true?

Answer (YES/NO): NO